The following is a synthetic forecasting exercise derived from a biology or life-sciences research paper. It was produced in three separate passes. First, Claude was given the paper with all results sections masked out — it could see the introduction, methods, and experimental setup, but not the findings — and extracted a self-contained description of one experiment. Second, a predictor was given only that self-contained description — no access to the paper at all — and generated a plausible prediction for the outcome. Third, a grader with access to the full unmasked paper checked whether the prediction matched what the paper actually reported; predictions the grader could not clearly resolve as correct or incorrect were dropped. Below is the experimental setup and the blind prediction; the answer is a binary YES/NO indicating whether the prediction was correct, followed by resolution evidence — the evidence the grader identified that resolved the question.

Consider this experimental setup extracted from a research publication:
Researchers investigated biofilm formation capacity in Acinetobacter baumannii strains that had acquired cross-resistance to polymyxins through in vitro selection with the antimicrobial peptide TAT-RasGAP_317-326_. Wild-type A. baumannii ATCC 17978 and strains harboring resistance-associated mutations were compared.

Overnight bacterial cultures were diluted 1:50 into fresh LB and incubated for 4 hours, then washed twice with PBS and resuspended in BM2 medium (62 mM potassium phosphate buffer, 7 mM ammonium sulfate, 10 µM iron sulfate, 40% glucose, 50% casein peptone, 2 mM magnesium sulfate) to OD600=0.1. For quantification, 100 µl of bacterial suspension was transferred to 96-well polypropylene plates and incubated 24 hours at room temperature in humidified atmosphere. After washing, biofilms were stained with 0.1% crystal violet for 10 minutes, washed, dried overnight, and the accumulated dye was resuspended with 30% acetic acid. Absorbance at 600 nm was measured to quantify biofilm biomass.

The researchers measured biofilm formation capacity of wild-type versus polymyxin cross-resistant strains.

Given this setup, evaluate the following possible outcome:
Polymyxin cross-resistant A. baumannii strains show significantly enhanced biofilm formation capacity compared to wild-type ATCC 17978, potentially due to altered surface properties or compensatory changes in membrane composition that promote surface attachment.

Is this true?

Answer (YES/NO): NO